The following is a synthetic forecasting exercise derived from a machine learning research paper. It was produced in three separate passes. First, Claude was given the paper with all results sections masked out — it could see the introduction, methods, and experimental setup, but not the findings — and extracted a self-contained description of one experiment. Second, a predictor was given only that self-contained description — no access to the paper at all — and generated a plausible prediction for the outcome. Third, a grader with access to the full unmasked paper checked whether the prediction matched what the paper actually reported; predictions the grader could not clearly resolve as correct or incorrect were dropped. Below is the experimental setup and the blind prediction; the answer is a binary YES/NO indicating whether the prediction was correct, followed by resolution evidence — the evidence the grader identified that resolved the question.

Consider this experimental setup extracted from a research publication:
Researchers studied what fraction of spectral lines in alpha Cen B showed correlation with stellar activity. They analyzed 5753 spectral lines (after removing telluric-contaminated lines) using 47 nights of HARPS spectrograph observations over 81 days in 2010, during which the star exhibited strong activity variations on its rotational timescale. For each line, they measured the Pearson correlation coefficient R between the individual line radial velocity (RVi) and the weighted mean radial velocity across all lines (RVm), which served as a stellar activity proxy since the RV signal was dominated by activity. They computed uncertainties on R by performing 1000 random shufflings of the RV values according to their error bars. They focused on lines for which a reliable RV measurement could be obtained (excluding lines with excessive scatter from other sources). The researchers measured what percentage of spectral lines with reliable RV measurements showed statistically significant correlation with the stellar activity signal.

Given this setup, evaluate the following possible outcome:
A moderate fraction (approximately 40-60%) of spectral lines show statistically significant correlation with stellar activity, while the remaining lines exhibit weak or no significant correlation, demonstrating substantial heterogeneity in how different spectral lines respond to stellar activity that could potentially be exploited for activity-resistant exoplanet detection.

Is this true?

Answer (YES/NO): NO